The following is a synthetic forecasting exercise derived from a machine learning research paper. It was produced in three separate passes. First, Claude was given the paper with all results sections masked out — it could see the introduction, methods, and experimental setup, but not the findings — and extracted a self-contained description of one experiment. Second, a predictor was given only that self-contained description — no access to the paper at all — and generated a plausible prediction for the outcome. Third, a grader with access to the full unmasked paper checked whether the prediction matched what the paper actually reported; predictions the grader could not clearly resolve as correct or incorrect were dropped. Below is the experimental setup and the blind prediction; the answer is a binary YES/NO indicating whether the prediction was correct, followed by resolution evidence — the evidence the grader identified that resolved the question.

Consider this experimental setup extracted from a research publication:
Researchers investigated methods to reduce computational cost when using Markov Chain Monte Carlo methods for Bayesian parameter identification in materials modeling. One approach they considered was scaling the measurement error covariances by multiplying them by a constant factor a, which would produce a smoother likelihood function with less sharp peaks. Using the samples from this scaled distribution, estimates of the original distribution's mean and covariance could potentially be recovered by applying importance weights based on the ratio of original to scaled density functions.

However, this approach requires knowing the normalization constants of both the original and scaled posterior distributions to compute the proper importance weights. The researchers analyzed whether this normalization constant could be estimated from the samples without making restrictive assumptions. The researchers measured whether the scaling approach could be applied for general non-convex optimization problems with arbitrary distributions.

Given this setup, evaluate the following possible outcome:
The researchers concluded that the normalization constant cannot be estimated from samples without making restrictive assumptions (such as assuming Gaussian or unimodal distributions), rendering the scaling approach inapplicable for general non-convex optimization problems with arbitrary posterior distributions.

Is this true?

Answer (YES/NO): YES